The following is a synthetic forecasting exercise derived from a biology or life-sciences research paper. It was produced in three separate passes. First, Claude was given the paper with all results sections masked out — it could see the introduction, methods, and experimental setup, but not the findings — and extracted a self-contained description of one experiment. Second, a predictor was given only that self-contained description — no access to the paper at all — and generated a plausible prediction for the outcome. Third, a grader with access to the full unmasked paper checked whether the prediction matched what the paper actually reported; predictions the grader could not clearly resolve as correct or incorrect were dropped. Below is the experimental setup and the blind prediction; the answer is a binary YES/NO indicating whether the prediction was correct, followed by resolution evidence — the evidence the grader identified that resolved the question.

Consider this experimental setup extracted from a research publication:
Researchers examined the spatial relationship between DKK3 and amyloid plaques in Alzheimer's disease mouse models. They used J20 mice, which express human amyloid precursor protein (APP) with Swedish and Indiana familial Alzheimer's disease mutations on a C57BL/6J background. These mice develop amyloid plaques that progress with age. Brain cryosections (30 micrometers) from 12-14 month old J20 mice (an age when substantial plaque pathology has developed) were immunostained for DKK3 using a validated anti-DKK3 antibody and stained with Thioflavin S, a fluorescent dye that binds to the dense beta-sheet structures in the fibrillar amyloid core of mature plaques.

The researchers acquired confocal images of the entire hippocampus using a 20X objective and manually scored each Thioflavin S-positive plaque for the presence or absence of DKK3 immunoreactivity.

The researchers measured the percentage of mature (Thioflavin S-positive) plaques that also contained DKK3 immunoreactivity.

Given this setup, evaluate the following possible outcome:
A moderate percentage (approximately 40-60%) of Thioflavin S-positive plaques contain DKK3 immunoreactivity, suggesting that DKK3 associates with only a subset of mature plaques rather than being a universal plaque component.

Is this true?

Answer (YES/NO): NO